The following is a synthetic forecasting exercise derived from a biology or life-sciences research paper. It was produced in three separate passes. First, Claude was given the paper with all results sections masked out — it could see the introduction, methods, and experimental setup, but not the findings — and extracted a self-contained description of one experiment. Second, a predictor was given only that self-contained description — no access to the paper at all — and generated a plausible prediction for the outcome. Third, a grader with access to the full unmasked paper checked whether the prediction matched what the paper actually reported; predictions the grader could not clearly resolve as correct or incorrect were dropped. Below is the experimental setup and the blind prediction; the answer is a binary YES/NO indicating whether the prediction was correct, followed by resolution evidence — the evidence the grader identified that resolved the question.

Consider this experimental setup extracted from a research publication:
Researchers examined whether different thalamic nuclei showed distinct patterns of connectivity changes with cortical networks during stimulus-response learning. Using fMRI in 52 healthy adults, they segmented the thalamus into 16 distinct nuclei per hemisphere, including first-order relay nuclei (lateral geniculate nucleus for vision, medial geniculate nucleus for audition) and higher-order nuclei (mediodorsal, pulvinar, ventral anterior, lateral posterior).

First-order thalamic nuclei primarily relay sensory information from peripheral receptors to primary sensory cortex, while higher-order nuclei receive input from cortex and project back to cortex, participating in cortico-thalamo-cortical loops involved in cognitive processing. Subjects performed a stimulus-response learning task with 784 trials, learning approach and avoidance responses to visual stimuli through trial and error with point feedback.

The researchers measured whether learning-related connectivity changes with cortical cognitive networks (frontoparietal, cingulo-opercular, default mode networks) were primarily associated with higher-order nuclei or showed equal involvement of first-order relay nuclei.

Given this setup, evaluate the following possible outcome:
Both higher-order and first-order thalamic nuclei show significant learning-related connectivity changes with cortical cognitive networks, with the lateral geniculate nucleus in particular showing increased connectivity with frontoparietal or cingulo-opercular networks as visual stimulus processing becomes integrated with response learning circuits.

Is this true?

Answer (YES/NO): NO